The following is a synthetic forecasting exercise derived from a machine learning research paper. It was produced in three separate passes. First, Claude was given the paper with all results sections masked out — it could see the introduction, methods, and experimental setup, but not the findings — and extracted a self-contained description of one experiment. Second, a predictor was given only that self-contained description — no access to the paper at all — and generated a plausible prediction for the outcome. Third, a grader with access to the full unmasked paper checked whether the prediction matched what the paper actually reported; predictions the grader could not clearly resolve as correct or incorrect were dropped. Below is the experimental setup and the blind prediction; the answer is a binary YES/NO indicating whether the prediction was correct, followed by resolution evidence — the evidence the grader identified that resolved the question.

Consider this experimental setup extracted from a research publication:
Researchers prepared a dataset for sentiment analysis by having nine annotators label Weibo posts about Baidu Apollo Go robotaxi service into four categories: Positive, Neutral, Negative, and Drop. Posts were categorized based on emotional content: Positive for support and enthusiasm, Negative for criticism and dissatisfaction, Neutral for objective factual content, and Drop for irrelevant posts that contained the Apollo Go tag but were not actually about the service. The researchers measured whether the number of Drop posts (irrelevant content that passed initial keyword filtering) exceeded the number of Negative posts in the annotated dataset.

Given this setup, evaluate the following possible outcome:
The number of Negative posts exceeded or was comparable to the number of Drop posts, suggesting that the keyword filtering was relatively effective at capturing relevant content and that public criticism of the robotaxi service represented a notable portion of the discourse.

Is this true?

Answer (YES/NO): YES